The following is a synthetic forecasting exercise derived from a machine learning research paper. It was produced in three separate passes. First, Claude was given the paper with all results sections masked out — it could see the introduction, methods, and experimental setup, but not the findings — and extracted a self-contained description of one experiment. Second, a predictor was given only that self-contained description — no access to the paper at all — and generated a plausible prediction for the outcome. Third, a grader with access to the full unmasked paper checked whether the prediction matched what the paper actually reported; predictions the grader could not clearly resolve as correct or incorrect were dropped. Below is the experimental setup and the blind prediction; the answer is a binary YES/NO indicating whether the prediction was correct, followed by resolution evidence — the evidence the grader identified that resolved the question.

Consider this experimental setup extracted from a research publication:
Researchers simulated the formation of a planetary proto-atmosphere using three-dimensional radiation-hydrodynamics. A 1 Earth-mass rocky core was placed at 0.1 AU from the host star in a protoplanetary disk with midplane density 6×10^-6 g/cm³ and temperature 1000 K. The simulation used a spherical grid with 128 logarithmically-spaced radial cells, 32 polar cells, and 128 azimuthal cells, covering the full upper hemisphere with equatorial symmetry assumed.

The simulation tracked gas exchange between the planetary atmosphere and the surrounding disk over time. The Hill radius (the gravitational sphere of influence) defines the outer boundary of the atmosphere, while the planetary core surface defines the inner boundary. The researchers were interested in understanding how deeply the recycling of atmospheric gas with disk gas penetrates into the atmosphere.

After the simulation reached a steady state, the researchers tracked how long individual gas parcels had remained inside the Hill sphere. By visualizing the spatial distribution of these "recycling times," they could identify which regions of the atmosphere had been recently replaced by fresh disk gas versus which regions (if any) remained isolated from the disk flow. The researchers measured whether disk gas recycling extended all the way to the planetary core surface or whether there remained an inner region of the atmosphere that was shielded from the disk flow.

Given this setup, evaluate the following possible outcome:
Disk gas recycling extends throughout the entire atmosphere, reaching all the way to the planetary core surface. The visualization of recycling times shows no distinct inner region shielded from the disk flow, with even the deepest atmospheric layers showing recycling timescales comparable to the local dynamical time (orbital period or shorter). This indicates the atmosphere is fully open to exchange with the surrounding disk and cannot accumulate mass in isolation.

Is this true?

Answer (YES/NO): NO